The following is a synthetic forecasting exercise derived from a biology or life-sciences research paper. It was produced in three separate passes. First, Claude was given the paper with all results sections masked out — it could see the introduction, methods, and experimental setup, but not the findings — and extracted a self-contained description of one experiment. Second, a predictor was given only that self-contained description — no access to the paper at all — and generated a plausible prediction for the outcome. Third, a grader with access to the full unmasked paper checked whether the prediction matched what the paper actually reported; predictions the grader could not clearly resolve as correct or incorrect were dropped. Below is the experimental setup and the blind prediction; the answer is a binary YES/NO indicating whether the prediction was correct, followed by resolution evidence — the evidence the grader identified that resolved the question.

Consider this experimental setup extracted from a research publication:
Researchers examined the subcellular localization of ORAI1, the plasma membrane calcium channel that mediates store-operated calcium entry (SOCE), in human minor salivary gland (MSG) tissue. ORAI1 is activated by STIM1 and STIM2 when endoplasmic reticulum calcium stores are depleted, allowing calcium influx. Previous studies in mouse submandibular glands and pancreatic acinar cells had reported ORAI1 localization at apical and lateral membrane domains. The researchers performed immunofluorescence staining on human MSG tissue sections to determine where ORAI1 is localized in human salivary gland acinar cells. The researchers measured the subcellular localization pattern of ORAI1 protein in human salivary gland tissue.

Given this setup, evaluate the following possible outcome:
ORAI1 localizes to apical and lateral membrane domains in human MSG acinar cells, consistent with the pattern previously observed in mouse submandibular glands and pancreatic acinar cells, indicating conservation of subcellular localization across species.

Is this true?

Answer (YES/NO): NO